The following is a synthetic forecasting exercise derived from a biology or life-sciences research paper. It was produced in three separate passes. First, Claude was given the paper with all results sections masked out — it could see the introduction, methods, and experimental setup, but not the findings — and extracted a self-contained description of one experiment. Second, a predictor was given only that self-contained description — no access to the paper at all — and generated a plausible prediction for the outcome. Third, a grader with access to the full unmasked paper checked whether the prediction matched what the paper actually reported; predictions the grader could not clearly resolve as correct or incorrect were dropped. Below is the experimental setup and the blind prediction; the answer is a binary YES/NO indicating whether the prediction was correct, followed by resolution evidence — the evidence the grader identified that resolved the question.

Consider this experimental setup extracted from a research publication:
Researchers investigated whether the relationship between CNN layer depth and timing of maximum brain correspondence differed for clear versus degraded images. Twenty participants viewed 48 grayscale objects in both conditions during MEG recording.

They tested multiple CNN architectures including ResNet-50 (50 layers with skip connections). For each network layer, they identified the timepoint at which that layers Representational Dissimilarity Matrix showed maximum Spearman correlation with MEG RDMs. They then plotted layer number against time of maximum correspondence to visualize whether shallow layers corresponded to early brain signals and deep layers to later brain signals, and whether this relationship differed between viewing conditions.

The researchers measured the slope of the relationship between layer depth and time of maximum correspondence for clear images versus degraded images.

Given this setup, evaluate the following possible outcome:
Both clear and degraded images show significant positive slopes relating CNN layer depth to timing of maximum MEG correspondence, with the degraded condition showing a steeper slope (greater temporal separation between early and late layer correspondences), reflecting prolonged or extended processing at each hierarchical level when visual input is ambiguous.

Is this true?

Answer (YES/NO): NO